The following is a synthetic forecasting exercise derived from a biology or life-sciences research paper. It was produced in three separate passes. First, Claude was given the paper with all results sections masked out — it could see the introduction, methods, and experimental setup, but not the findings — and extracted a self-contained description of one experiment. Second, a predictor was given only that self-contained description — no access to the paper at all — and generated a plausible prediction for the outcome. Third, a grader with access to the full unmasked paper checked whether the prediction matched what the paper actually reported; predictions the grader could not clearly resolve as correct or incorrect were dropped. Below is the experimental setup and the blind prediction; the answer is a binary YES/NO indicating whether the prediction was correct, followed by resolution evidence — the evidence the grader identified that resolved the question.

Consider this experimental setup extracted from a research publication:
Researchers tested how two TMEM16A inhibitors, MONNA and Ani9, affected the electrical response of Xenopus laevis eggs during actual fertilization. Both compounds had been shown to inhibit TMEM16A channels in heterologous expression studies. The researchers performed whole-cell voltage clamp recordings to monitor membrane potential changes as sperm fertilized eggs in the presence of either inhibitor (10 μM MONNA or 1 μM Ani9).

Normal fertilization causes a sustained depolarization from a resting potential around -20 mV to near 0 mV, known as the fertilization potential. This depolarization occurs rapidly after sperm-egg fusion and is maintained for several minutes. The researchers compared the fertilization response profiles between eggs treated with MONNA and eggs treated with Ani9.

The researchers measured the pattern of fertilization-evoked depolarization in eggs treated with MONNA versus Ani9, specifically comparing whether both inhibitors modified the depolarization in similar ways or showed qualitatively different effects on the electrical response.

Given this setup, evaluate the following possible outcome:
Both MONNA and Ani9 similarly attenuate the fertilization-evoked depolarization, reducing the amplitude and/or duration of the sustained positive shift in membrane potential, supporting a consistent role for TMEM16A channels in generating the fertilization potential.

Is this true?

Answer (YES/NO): NO